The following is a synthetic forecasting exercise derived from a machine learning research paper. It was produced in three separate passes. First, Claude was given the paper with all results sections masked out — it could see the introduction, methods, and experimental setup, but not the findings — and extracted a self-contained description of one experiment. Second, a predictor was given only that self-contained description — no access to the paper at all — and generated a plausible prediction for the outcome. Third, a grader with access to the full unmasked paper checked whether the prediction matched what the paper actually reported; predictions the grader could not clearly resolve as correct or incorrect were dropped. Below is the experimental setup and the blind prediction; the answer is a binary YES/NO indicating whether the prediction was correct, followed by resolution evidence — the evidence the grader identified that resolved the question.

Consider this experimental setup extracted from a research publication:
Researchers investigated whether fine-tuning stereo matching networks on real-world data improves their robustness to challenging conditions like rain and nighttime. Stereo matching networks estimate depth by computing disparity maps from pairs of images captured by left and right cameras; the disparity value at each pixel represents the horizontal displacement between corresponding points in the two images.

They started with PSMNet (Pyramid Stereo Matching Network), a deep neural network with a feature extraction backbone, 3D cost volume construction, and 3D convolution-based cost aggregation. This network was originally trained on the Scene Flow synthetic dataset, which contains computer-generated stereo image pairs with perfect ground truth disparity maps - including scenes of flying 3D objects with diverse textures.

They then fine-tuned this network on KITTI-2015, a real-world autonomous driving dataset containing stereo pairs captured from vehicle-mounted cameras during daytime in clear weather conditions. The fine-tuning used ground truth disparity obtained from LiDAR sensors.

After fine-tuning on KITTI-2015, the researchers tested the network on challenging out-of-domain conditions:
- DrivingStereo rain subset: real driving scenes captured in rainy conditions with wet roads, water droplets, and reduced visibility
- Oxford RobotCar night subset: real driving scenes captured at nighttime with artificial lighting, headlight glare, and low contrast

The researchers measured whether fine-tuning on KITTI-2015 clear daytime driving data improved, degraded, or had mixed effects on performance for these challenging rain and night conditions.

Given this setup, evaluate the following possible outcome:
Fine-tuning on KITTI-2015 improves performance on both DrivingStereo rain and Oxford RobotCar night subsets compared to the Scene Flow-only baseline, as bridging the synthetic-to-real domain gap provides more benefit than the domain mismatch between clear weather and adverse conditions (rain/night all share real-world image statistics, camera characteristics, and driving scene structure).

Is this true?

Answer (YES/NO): NO